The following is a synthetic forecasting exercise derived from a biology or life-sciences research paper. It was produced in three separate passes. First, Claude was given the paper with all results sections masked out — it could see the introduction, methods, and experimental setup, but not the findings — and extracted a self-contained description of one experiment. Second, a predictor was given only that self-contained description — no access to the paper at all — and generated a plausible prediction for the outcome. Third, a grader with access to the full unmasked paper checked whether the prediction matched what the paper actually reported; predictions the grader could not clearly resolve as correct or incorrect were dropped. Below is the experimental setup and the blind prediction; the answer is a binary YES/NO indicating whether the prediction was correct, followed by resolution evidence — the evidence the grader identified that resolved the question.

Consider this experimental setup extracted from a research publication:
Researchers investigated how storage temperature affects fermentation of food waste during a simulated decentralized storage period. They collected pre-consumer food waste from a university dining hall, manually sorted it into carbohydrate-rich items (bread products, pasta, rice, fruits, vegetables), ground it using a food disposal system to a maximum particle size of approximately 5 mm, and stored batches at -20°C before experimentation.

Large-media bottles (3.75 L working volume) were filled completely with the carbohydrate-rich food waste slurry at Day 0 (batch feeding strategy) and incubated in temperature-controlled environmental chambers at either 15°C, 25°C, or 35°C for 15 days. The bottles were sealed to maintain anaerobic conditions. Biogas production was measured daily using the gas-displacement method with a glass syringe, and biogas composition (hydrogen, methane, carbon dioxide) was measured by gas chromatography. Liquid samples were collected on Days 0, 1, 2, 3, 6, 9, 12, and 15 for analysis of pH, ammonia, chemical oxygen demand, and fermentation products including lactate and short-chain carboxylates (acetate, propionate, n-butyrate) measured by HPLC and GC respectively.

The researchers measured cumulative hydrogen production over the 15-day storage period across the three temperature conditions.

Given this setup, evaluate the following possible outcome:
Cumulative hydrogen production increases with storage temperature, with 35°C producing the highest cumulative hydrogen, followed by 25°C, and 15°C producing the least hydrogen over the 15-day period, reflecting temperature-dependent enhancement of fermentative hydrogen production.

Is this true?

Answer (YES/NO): NO